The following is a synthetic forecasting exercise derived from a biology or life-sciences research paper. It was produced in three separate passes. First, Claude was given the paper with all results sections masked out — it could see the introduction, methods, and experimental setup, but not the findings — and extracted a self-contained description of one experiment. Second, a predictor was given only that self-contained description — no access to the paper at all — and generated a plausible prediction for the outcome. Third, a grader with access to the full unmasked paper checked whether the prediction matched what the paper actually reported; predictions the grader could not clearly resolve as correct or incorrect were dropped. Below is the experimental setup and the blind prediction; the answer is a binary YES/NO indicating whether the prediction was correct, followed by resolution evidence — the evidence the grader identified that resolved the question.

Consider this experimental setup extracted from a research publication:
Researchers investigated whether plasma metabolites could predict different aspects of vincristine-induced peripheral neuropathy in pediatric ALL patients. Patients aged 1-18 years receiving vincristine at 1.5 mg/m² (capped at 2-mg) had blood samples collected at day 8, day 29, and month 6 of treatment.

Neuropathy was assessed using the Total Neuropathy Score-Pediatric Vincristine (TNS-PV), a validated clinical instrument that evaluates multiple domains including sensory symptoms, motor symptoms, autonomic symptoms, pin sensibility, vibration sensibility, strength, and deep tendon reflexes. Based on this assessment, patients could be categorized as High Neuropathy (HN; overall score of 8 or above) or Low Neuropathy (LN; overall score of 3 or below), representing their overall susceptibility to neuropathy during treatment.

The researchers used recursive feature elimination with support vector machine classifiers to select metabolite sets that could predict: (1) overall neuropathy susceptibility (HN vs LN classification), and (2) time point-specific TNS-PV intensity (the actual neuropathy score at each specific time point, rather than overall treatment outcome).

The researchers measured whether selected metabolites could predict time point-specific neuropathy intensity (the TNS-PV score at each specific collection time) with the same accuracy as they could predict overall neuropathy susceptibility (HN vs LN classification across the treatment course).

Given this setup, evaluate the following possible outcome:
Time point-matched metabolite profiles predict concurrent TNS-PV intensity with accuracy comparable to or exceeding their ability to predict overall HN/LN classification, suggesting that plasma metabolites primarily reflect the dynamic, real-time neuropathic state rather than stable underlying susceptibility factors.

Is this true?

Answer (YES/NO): NO